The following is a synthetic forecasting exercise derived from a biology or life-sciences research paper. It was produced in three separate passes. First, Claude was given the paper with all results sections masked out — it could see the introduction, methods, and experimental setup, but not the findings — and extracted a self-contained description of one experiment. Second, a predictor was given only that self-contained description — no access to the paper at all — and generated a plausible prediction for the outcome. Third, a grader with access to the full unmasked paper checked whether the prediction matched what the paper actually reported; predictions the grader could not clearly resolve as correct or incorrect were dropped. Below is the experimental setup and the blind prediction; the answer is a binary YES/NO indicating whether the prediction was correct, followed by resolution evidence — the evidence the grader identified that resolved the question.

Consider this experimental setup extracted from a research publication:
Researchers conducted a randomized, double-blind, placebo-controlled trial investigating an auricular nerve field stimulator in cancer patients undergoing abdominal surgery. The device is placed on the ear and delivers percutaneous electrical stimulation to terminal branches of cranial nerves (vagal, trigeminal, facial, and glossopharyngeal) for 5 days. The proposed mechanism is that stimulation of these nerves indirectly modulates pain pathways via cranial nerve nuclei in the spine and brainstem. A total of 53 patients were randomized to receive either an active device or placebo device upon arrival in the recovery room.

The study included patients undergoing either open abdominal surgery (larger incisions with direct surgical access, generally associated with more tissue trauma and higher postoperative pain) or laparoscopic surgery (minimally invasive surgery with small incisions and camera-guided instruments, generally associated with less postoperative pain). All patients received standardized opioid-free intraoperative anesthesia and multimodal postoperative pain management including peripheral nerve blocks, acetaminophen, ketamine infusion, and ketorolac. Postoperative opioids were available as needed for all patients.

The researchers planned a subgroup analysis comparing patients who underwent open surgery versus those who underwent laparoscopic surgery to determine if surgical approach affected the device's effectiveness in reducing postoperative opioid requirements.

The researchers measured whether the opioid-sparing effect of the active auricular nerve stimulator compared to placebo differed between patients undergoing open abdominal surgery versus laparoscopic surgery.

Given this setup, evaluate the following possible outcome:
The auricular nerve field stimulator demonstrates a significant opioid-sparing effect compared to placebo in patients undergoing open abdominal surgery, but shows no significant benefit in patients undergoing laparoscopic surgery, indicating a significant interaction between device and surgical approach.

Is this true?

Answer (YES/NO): YES